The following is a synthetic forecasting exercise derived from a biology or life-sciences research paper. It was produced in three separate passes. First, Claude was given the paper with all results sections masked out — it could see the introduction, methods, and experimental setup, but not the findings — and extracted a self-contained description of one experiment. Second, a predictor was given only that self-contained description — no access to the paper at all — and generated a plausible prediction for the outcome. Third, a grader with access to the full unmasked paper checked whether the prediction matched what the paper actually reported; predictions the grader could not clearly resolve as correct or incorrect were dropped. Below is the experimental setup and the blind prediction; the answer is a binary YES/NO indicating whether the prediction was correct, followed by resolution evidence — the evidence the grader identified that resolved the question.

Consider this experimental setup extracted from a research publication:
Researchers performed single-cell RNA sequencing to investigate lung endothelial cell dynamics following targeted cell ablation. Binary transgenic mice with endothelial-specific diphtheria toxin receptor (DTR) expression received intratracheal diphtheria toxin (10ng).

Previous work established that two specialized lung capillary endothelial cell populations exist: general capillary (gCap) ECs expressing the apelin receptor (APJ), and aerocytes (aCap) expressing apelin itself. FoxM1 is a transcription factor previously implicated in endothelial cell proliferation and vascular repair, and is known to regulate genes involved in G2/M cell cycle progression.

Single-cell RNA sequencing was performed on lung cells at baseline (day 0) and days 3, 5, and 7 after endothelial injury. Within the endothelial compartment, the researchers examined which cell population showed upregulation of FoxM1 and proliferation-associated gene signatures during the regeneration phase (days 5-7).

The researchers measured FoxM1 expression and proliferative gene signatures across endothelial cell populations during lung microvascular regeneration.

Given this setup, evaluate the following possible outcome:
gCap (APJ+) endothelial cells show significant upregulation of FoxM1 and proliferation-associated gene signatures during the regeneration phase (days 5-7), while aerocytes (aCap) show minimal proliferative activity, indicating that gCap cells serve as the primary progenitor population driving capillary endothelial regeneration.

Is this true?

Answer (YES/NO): YES